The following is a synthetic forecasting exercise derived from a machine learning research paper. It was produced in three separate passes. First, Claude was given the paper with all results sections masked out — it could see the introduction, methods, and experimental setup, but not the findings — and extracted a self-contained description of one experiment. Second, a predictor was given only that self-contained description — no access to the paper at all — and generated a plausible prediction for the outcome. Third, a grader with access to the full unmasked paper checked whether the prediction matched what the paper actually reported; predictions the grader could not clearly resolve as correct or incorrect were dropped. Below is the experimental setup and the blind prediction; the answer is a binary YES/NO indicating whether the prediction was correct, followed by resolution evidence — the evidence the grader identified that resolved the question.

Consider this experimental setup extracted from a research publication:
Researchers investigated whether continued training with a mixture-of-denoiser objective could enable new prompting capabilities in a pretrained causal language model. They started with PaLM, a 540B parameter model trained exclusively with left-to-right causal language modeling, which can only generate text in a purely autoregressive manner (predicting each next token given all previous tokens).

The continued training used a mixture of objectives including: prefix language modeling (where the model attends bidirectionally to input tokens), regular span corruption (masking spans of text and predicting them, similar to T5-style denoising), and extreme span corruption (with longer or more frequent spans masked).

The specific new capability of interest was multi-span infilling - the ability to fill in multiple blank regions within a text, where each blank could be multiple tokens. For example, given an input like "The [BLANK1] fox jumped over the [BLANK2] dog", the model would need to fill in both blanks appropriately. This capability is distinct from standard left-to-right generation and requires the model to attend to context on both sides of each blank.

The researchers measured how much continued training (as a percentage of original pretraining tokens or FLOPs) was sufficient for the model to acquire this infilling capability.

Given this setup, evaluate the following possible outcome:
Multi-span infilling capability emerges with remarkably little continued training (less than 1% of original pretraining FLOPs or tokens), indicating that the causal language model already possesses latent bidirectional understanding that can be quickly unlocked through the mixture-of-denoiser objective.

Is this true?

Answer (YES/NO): YES